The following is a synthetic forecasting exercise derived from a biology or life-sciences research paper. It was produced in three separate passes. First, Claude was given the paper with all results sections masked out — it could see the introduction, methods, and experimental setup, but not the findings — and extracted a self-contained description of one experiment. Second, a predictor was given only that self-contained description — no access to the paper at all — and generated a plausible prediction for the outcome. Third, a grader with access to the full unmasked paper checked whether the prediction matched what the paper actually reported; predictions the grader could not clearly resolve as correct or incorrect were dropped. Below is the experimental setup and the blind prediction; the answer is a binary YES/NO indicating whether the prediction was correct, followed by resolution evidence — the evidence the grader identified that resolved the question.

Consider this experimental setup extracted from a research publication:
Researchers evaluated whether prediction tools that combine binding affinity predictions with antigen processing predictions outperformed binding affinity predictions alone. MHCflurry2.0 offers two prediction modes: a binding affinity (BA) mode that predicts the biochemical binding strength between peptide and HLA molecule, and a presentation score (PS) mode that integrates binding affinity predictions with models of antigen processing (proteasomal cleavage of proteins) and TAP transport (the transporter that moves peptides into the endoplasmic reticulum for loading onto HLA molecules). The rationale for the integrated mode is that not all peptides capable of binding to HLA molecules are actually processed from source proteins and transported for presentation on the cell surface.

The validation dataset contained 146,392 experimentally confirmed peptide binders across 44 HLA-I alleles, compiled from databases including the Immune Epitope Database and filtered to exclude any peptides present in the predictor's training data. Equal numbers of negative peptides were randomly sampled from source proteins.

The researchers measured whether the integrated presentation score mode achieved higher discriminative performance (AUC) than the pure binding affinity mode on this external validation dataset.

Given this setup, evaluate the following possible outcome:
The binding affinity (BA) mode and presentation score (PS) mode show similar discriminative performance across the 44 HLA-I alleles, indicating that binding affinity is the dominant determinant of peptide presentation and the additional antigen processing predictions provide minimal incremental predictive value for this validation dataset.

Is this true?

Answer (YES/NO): NO